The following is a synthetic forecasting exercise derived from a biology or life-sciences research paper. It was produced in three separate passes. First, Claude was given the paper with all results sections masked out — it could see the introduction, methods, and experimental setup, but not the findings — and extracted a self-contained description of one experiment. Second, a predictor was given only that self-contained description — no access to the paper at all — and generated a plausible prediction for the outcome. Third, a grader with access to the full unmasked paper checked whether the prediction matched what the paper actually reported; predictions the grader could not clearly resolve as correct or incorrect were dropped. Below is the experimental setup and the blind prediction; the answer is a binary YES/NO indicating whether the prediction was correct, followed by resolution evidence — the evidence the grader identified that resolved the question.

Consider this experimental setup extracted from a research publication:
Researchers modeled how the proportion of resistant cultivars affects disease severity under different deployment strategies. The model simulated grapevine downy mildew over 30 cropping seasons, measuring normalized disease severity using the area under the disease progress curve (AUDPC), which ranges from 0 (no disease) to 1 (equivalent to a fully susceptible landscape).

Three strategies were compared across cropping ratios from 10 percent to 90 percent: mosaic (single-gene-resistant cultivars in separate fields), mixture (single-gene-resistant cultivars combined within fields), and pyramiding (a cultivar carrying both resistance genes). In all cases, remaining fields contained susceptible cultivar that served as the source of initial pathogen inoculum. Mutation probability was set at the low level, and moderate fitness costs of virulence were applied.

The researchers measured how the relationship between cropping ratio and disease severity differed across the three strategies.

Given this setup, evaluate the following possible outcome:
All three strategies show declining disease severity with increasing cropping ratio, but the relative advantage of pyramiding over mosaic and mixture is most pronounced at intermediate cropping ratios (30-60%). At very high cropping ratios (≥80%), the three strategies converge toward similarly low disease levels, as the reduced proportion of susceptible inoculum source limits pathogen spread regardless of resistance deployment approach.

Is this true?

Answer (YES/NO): NO